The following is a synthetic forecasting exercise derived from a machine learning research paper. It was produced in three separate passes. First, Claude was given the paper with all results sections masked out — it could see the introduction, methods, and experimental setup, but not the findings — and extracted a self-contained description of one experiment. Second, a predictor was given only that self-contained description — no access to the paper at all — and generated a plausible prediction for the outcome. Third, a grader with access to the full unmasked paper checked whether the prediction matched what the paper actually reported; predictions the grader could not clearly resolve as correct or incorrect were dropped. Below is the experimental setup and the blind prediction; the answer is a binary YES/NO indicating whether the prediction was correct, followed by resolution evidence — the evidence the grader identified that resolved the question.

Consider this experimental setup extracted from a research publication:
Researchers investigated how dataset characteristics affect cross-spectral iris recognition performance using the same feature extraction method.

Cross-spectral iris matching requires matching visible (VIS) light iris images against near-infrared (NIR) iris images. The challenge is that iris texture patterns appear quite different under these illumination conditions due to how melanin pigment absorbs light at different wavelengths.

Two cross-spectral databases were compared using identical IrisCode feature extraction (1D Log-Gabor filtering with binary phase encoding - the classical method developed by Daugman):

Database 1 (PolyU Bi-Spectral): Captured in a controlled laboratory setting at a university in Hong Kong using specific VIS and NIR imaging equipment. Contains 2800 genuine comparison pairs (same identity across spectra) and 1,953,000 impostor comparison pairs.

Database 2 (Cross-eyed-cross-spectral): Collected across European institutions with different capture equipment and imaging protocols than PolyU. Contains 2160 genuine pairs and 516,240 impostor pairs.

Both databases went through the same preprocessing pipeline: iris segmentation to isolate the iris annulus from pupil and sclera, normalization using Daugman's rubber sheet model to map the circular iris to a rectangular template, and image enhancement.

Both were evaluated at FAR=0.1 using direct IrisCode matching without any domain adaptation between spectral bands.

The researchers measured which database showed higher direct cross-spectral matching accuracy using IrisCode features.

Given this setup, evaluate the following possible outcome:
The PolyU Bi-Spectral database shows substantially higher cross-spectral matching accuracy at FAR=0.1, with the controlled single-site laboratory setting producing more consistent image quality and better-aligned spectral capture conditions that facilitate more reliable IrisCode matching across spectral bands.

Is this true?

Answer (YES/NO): NO